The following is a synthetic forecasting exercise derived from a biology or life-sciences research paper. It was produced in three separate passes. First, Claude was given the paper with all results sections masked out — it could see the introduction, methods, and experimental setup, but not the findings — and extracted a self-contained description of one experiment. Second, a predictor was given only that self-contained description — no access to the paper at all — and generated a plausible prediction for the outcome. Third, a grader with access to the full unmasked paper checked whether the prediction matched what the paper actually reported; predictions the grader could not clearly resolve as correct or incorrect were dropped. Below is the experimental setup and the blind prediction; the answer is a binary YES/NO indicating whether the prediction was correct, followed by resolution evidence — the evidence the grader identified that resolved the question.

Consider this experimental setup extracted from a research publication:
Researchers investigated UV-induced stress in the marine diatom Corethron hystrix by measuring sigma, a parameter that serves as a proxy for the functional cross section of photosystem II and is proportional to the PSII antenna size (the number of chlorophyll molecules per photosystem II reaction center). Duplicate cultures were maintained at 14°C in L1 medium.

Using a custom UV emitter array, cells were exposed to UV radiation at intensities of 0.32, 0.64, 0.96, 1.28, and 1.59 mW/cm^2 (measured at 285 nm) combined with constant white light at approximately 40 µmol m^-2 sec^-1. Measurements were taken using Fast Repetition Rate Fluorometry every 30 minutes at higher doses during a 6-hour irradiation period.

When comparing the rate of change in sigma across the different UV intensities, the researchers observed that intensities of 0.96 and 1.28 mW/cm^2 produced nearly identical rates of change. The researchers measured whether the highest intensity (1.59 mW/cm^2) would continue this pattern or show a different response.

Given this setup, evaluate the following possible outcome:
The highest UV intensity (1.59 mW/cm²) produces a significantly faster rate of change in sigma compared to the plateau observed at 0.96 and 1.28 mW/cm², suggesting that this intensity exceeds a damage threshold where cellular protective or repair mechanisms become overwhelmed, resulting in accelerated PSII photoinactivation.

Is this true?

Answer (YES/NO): NO